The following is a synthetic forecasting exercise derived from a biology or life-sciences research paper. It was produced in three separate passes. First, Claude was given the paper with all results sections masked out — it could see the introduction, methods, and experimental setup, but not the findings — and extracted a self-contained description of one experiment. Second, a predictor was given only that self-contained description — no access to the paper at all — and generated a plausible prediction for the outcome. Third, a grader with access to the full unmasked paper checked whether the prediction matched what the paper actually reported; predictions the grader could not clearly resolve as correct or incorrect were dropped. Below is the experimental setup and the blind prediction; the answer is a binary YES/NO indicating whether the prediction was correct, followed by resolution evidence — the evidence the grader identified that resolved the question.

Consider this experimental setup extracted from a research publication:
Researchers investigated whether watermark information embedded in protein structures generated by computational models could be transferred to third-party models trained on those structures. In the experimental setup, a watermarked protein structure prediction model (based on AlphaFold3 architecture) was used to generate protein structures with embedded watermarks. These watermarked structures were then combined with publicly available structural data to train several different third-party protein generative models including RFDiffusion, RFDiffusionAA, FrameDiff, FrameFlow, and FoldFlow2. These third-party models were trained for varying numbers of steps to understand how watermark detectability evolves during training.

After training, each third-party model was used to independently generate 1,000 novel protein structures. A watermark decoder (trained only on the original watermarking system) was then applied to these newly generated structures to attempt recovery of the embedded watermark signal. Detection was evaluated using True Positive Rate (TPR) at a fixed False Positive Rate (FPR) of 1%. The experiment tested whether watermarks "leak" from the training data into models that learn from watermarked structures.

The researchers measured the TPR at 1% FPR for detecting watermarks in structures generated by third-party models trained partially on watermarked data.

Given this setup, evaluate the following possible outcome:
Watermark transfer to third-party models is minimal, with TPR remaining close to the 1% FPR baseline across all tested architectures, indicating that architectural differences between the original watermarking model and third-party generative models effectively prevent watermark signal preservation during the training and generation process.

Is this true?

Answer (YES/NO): NO